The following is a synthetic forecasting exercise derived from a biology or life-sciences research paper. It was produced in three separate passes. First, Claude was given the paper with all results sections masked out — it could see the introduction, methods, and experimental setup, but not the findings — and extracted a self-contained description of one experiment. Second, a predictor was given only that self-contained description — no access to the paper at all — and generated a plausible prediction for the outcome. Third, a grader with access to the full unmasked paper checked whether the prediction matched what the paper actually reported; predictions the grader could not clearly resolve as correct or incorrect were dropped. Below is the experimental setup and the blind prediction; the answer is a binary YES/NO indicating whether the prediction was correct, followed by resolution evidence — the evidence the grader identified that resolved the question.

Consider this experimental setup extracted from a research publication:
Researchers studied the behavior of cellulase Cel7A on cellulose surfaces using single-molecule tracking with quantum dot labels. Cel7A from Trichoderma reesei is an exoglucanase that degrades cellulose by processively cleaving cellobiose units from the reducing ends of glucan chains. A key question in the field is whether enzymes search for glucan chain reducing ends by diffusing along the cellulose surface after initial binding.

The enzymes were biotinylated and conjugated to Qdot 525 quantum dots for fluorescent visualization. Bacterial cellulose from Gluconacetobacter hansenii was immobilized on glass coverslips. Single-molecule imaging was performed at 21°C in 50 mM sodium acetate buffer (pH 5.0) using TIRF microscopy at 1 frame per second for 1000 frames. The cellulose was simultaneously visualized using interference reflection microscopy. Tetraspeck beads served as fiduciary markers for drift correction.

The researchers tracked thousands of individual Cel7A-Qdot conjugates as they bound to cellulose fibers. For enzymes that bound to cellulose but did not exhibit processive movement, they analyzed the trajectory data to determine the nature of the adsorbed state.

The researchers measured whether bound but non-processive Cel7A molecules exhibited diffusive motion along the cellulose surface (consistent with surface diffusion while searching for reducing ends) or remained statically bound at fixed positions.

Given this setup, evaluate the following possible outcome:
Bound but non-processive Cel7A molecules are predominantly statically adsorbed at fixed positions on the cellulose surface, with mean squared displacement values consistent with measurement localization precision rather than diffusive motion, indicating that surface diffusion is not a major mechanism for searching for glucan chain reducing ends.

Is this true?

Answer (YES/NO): YES